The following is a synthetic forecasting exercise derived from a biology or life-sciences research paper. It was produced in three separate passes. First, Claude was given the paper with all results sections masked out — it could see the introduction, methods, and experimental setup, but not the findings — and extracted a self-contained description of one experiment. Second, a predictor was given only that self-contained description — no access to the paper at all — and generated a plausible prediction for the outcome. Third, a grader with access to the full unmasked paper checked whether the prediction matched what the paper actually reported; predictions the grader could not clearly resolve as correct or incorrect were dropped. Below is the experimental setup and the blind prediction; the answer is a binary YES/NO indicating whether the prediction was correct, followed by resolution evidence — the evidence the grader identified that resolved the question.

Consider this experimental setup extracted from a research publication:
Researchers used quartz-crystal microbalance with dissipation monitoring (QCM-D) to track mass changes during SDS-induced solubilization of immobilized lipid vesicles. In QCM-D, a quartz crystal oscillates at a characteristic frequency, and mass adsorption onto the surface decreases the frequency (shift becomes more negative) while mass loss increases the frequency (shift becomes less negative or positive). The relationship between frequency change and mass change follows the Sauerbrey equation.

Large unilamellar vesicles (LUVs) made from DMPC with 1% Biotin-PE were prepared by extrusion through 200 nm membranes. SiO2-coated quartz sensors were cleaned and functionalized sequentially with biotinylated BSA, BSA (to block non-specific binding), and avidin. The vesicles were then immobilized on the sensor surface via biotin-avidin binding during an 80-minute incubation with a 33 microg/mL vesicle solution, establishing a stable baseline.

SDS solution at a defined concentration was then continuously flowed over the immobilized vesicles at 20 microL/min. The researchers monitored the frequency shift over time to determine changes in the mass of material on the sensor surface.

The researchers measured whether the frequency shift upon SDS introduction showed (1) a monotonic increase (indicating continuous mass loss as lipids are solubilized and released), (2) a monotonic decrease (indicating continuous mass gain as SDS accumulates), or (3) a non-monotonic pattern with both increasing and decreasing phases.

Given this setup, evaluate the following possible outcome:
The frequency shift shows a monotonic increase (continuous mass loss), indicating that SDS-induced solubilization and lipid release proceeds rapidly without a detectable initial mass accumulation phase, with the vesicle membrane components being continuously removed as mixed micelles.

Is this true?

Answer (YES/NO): NO